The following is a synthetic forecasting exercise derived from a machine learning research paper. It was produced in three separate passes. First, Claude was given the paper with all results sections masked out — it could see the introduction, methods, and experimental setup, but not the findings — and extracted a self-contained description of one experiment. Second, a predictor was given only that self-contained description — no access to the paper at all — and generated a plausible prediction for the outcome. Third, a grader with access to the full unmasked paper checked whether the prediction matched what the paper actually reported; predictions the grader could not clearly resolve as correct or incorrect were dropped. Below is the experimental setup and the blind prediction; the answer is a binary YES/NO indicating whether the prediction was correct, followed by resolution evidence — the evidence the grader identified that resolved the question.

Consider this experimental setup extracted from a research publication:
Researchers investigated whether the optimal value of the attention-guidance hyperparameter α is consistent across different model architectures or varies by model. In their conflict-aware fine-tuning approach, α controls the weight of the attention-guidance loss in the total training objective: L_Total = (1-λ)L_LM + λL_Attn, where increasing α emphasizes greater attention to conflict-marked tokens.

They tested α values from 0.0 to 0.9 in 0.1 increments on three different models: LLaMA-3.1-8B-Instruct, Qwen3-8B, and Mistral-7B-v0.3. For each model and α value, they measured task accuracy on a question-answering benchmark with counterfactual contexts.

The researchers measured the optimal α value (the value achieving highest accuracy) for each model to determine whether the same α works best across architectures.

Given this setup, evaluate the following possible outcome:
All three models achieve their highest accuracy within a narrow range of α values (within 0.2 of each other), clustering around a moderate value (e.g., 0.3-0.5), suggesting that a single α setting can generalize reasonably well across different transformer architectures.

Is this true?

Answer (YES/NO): NO